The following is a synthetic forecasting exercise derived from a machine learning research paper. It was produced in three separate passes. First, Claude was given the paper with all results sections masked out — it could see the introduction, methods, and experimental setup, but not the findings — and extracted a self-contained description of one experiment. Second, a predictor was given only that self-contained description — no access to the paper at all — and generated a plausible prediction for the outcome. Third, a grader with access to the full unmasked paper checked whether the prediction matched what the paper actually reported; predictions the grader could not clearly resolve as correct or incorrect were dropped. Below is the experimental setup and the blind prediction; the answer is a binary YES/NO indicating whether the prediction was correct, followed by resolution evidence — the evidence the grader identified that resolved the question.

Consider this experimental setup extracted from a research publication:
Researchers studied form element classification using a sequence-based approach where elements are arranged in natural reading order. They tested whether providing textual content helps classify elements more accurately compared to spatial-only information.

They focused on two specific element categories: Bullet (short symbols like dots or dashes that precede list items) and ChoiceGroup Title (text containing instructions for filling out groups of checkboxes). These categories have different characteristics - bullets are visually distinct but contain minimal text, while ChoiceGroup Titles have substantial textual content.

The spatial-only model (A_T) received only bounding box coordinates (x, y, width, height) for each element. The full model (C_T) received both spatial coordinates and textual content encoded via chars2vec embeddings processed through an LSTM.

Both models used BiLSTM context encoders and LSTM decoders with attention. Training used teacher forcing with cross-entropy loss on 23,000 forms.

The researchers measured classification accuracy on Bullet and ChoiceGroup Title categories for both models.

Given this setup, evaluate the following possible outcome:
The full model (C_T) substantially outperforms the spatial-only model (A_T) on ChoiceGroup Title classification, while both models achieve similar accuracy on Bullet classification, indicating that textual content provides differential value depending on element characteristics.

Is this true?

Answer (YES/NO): NO